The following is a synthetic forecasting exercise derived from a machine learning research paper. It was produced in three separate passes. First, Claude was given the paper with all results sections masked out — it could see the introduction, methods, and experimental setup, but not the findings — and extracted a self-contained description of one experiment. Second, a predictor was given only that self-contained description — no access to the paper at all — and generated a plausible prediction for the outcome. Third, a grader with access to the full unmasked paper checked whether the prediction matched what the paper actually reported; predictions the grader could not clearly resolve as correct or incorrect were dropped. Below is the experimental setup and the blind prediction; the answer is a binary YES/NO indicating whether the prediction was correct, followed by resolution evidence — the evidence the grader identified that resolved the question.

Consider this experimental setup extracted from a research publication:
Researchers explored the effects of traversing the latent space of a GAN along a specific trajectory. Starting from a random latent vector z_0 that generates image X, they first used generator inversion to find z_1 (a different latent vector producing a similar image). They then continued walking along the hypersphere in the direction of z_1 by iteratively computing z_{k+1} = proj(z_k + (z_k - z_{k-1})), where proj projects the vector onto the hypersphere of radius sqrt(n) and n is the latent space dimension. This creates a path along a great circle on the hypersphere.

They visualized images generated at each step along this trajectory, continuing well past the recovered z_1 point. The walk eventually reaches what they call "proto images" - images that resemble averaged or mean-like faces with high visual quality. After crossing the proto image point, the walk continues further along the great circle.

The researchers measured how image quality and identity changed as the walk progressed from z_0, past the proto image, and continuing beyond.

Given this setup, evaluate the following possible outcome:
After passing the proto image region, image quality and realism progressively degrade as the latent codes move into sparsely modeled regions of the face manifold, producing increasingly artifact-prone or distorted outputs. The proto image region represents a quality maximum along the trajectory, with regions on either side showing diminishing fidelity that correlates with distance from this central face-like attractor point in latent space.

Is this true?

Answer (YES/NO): YES